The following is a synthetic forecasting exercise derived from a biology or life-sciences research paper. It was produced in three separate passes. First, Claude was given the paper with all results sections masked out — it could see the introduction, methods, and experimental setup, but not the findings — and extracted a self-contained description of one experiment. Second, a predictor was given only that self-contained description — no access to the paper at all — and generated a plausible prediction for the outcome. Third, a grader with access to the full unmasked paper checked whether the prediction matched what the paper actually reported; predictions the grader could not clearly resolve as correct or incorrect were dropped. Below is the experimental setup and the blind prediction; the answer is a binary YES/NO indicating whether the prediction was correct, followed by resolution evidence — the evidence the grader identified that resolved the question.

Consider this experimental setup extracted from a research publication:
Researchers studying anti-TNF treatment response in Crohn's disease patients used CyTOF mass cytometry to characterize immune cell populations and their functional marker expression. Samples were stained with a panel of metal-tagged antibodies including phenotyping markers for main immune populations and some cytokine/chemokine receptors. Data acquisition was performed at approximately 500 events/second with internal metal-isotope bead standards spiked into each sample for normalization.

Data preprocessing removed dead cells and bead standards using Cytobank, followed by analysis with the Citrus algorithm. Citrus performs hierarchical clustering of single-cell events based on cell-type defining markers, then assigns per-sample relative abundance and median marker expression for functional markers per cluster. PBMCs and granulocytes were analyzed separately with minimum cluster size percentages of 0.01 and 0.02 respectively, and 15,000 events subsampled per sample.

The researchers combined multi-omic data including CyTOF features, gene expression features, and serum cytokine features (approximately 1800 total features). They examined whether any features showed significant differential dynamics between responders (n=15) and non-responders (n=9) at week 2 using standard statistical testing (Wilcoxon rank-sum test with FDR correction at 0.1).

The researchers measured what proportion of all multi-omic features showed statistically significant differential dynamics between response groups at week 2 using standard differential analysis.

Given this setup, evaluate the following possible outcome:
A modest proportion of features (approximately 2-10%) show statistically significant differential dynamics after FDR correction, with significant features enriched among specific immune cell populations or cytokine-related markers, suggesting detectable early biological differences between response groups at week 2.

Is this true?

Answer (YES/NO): NO